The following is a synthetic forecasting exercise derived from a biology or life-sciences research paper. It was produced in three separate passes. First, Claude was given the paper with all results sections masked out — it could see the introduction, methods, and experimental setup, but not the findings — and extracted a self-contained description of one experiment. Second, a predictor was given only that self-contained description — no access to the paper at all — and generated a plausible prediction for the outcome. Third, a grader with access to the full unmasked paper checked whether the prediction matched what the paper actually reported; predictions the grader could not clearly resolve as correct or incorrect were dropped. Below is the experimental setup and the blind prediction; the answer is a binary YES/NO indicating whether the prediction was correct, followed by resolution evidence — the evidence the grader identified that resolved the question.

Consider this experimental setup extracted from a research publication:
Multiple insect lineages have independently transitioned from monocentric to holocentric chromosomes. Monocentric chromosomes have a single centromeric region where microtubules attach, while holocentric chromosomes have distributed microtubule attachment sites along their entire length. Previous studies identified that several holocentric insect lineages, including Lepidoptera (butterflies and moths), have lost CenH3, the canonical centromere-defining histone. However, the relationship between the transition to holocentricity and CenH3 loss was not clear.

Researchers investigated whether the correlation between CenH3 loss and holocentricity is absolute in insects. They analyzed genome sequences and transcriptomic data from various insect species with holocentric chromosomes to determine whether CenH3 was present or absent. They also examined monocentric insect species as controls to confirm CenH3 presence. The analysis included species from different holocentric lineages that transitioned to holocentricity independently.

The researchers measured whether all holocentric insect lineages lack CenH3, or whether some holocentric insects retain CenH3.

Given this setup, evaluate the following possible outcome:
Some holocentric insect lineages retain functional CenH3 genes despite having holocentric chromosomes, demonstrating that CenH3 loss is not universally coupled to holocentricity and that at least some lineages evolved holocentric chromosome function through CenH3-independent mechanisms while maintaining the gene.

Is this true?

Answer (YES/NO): NO